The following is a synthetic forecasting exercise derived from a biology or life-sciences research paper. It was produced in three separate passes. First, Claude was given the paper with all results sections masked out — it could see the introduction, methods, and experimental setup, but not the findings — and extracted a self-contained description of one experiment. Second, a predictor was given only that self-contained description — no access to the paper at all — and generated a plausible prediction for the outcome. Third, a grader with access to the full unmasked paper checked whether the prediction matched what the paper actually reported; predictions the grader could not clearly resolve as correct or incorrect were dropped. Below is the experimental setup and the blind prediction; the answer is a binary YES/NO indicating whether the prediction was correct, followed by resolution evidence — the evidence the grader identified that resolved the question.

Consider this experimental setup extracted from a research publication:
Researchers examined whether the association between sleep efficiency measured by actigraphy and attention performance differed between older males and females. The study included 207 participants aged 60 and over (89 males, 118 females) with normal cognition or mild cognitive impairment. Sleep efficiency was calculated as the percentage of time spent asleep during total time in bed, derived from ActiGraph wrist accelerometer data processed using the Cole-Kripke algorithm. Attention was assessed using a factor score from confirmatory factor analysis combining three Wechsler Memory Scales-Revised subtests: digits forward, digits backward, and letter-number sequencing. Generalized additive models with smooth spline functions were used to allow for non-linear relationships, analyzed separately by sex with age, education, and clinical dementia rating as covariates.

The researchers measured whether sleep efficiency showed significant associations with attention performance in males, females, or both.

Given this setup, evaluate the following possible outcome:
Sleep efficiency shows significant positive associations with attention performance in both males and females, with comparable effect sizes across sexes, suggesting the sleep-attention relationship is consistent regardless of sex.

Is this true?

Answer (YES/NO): NO